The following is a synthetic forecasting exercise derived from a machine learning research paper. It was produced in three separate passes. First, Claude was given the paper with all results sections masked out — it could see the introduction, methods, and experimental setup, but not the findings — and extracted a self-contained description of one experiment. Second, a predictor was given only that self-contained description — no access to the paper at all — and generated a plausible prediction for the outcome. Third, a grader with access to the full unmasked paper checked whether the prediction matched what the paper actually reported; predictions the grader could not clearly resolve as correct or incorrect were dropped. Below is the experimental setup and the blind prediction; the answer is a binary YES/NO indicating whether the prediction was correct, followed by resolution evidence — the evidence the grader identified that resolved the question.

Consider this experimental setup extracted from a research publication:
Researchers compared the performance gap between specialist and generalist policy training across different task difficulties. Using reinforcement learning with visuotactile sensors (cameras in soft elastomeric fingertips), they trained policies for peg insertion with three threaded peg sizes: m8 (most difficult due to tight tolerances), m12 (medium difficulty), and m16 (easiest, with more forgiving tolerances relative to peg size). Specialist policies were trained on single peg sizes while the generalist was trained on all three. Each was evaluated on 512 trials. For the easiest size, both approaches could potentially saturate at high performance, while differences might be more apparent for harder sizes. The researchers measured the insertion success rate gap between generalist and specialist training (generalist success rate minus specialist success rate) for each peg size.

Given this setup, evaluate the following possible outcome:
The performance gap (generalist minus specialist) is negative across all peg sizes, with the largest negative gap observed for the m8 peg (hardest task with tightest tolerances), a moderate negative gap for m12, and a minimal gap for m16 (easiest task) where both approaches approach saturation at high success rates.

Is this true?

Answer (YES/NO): NO